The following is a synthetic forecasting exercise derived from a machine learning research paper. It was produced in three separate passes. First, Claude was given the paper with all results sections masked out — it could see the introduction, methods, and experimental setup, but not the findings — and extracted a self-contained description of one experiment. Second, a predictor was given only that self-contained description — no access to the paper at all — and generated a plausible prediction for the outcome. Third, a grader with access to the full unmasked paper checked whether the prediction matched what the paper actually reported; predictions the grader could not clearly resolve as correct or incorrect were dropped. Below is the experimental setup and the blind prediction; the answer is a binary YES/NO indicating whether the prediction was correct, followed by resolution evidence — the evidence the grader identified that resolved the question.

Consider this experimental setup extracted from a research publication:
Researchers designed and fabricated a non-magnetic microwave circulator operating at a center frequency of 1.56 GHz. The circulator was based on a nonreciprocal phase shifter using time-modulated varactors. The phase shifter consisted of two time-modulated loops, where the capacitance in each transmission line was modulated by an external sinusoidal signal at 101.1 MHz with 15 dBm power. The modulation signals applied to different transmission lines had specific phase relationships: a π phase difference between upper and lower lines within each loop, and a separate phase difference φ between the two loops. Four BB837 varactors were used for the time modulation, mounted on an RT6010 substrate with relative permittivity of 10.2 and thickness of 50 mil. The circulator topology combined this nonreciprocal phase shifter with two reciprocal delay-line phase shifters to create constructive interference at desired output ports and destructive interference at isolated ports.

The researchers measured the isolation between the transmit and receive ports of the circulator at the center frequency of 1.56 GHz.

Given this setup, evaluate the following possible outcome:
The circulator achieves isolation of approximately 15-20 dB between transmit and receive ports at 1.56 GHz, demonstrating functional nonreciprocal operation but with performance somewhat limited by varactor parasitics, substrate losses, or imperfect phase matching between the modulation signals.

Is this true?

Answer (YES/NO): NO